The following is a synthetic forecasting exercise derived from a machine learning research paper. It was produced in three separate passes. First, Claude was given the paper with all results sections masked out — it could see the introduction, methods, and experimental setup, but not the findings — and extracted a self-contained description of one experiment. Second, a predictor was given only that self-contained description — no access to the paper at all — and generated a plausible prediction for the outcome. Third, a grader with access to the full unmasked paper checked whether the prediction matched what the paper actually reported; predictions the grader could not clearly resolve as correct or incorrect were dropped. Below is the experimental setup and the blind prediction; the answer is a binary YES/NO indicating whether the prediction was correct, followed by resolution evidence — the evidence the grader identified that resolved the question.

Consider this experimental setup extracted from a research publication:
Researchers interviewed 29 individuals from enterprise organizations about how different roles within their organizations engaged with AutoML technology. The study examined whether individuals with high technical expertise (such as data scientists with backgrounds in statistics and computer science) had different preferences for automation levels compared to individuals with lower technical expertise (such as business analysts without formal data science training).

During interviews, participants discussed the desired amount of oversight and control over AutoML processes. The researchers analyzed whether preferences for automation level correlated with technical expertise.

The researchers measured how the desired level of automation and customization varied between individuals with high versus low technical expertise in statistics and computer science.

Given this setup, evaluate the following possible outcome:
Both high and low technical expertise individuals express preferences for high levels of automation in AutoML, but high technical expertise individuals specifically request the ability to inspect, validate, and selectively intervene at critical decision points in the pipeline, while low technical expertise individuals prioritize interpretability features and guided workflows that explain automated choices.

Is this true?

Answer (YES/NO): NO